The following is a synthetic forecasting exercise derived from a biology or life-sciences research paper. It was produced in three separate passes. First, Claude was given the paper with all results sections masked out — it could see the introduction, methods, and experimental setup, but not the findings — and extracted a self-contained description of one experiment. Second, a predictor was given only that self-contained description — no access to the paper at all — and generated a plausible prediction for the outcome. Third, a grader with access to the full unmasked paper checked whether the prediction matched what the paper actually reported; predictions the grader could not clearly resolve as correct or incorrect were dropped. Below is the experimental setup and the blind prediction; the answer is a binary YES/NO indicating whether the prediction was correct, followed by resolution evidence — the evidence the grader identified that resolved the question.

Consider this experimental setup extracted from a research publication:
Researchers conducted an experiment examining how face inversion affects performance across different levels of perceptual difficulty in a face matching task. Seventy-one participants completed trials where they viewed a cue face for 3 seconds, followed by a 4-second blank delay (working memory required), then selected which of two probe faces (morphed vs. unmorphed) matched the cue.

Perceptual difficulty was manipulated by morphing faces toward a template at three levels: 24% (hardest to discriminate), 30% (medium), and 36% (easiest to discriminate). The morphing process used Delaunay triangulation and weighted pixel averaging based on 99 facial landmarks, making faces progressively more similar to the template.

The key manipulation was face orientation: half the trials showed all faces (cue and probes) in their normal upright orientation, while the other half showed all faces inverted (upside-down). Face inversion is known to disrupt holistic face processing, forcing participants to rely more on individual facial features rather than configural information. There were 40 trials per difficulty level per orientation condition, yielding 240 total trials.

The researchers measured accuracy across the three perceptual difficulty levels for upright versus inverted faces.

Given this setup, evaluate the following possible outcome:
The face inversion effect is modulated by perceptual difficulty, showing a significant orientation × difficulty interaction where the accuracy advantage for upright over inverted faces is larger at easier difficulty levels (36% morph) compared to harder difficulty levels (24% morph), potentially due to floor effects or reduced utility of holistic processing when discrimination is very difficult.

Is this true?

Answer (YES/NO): YES